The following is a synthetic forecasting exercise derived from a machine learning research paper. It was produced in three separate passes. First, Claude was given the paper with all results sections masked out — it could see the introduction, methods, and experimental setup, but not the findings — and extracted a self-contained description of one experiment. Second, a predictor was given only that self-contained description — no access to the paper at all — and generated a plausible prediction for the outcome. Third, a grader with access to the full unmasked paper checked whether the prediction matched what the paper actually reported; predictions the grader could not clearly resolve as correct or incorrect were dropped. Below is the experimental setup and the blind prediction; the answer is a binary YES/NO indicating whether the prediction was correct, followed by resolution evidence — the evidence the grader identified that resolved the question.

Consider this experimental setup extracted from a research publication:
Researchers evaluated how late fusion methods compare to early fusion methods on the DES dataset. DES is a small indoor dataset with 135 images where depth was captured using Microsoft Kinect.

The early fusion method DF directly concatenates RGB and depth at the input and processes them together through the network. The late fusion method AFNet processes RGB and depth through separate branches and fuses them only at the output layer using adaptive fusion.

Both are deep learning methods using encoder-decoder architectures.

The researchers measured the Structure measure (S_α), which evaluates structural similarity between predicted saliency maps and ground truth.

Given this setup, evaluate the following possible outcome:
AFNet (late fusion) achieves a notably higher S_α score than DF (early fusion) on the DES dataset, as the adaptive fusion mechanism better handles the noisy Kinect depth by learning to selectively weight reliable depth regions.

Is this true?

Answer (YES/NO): YES